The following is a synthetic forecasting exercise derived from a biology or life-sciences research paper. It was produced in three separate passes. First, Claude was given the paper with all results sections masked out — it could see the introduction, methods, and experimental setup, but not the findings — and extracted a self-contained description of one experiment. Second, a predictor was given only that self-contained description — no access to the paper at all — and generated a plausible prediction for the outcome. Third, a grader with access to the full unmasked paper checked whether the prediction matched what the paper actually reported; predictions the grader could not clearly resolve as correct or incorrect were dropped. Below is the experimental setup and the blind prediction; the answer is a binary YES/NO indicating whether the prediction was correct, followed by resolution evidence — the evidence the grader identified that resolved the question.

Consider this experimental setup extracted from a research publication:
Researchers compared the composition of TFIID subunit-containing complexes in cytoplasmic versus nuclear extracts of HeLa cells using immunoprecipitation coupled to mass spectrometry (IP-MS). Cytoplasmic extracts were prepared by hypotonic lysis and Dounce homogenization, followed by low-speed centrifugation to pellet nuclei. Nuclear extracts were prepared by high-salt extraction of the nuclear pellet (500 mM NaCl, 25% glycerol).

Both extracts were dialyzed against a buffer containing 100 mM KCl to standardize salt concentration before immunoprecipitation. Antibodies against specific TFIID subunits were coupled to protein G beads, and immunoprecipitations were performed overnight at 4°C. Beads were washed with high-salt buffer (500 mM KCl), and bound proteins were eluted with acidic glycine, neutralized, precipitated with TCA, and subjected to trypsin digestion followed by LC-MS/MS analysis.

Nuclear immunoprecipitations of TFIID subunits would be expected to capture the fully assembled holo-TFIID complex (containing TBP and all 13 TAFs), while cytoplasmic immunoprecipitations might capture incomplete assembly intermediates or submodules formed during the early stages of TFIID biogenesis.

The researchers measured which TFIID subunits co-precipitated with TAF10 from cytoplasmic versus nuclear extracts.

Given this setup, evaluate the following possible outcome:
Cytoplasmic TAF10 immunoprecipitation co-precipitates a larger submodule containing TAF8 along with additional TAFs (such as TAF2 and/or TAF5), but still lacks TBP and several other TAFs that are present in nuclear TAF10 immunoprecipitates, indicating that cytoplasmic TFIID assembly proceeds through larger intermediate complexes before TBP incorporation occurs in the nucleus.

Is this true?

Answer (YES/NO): YES